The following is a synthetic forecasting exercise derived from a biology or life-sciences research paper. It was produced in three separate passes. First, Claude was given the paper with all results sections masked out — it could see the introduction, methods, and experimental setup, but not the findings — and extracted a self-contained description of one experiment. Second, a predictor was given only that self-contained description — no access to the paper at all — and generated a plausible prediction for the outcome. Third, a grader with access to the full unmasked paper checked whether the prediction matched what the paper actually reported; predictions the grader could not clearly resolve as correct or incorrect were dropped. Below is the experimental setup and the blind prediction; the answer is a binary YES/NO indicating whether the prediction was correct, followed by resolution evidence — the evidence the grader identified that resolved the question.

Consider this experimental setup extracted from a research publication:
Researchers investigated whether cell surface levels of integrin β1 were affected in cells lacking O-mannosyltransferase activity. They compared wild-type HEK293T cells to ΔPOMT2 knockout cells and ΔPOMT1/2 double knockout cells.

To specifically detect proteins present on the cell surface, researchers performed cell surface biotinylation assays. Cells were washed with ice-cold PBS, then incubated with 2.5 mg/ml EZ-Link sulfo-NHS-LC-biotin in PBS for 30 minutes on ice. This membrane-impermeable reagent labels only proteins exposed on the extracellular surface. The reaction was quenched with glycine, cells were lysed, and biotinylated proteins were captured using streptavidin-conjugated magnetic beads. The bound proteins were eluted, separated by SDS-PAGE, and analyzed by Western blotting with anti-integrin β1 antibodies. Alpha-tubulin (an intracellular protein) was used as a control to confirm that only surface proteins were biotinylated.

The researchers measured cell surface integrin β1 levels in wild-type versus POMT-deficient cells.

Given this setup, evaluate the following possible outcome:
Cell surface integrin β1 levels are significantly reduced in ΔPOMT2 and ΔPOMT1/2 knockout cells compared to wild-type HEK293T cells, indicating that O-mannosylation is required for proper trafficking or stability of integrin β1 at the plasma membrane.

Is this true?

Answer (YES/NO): YES